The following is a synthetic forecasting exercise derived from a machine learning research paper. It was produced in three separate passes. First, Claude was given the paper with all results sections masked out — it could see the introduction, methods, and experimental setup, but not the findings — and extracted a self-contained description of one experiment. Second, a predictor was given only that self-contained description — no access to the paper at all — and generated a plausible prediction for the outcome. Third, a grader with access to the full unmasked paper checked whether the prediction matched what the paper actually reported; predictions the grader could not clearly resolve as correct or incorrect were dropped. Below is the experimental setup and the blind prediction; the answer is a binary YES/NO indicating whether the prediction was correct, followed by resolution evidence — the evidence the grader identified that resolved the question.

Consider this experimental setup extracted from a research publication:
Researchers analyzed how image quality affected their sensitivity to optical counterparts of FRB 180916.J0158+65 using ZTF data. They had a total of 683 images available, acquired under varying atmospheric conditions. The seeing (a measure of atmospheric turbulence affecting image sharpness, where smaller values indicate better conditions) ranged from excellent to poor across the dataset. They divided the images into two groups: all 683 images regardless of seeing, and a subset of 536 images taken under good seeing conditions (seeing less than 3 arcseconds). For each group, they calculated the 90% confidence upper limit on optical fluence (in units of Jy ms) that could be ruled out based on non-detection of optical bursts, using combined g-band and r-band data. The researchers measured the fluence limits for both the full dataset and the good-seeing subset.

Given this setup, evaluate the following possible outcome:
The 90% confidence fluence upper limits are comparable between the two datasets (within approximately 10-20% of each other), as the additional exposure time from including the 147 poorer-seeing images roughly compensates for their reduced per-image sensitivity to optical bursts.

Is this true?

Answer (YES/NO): NO